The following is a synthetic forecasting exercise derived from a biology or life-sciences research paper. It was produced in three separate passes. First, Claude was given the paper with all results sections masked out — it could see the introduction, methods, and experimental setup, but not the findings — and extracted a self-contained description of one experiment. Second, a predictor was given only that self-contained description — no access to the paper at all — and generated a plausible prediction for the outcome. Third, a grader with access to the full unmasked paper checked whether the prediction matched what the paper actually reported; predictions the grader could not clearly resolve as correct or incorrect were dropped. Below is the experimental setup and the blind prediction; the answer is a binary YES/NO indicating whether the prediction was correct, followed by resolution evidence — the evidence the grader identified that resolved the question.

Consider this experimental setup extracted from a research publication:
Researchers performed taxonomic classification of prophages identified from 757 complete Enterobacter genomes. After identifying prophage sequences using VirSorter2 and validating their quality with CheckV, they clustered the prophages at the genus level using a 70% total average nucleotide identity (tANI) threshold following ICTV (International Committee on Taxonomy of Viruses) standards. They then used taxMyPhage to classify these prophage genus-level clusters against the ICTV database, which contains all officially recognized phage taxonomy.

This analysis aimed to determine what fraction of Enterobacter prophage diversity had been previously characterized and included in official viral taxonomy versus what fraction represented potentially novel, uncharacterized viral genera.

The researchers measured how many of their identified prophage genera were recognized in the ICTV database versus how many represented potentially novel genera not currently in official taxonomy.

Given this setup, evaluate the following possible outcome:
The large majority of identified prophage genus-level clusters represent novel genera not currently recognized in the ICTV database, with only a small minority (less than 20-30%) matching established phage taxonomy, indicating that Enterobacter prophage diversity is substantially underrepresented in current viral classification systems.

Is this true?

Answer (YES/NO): YES